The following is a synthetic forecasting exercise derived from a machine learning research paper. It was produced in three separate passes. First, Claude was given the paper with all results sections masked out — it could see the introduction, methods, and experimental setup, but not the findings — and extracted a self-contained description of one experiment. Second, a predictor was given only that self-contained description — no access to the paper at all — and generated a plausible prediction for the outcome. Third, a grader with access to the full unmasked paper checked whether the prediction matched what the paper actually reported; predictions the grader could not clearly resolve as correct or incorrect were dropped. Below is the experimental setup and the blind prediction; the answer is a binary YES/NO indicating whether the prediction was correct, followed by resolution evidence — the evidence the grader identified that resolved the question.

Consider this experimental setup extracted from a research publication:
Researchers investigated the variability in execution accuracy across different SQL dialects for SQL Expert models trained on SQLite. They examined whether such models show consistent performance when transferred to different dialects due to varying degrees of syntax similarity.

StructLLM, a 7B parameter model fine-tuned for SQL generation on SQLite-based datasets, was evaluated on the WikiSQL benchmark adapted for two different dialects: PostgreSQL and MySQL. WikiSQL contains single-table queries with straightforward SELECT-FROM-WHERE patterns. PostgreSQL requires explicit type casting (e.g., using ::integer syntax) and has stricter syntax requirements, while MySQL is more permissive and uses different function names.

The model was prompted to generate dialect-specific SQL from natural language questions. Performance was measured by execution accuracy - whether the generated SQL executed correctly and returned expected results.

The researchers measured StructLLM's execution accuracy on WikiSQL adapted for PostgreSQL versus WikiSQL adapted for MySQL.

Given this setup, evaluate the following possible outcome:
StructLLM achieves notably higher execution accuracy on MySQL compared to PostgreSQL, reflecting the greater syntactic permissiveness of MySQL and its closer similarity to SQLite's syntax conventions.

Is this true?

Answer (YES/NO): NO